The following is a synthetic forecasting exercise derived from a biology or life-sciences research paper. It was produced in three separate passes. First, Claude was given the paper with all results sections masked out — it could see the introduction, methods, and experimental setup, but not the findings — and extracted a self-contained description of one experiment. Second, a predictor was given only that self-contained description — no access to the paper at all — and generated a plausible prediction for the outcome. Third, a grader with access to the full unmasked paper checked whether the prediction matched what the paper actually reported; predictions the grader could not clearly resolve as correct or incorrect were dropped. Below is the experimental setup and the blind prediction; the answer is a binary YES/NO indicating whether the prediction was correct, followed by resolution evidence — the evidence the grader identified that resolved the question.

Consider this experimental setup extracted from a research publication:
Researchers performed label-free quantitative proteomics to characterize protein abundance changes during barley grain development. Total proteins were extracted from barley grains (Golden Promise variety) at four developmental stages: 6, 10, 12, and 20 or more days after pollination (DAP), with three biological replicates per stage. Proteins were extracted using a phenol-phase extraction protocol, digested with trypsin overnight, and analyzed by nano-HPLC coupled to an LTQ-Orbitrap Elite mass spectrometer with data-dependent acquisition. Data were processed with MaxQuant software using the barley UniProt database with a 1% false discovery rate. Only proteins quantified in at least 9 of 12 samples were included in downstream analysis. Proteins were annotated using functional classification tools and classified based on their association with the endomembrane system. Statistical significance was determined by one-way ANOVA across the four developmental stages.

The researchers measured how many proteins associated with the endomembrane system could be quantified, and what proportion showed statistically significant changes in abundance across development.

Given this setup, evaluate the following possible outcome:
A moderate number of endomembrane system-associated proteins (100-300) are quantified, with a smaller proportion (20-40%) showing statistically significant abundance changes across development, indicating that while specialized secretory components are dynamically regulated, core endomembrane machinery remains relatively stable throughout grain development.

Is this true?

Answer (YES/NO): NO